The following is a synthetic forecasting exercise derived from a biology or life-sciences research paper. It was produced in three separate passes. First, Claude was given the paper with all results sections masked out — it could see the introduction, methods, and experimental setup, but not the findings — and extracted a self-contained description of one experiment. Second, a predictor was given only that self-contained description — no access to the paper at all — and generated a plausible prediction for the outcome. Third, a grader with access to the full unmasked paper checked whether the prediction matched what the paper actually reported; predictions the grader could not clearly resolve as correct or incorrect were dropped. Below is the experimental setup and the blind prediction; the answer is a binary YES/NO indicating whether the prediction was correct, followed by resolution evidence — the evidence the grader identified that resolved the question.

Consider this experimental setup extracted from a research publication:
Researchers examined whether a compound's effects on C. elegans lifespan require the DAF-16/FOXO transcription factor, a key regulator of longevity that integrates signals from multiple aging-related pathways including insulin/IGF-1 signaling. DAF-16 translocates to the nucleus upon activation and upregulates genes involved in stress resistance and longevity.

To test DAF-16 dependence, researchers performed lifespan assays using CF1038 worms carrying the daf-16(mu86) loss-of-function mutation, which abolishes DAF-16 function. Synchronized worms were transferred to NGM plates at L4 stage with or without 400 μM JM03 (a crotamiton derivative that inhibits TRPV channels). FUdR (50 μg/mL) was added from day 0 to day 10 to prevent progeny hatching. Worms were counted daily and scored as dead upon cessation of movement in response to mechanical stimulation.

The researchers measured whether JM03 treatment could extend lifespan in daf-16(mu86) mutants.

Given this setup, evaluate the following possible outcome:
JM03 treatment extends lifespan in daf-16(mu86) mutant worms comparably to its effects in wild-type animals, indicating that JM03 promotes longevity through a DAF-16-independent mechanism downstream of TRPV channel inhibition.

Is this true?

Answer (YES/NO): YES